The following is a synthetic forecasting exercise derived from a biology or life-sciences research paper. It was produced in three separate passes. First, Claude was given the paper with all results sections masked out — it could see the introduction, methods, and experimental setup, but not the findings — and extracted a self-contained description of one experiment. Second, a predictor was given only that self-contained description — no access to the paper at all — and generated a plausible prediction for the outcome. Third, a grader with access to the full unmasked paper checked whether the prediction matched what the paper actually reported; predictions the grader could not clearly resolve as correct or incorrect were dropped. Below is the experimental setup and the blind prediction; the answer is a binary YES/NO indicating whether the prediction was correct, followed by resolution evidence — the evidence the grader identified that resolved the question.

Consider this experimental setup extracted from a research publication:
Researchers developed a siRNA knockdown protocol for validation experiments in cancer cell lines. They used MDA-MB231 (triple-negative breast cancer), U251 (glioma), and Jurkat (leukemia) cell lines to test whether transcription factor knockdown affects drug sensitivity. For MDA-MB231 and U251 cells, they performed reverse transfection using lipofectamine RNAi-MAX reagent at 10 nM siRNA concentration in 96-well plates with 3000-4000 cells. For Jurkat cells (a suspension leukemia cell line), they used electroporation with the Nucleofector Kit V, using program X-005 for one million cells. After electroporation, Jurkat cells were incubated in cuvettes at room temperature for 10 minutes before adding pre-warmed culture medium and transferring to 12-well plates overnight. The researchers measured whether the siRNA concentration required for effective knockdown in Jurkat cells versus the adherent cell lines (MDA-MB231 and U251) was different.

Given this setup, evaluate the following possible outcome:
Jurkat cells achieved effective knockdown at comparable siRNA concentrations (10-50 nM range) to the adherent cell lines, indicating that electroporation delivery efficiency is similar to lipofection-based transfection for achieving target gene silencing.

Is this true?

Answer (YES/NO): NO